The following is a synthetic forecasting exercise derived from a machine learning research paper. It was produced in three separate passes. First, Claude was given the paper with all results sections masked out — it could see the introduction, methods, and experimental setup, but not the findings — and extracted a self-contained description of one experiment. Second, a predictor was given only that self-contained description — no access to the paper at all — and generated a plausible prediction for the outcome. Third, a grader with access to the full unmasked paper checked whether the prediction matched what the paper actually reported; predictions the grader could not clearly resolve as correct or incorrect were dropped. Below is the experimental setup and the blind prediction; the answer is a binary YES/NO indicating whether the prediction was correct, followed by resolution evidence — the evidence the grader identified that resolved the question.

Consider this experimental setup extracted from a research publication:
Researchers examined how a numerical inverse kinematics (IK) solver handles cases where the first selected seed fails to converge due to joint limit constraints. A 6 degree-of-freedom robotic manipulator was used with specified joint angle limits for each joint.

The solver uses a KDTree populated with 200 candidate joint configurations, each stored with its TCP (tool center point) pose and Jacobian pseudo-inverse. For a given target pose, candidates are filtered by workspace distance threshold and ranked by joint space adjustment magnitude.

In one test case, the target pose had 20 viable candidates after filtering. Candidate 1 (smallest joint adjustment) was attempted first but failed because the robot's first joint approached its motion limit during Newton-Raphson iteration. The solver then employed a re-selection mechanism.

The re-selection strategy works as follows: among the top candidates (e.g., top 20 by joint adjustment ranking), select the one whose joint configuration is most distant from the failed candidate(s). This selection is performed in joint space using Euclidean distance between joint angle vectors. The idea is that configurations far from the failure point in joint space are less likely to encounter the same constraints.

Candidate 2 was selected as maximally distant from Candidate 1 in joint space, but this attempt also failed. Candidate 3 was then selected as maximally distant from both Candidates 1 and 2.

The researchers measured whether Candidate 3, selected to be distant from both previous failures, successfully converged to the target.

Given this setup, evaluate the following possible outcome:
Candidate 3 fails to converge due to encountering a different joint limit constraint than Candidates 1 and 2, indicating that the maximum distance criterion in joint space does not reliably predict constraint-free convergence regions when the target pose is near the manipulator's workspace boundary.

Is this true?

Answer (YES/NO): NO